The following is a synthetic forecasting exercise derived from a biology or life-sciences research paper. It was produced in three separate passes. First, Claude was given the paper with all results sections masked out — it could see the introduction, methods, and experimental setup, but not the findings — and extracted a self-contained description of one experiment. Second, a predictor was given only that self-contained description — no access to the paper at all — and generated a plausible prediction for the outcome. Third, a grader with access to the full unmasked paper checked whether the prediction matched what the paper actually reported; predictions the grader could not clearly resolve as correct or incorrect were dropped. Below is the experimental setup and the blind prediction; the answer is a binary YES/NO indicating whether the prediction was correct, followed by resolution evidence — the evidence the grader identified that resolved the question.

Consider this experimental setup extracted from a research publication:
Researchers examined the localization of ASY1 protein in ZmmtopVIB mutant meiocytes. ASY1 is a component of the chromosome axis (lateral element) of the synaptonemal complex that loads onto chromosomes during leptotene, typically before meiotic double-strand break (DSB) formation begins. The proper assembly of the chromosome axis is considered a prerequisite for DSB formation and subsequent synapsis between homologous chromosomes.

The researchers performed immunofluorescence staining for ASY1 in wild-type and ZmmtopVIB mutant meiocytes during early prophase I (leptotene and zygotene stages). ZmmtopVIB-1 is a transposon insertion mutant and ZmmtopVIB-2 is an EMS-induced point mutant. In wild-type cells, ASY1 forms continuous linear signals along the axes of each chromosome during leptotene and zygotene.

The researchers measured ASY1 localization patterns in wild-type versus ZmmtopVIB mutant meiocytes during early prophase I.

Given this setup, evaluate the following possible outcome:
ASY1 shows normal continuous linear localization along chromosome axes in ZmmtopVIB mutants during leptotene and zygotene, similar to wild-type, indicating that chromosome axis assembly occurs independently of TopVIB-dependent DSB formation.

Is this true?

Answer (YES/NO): YES